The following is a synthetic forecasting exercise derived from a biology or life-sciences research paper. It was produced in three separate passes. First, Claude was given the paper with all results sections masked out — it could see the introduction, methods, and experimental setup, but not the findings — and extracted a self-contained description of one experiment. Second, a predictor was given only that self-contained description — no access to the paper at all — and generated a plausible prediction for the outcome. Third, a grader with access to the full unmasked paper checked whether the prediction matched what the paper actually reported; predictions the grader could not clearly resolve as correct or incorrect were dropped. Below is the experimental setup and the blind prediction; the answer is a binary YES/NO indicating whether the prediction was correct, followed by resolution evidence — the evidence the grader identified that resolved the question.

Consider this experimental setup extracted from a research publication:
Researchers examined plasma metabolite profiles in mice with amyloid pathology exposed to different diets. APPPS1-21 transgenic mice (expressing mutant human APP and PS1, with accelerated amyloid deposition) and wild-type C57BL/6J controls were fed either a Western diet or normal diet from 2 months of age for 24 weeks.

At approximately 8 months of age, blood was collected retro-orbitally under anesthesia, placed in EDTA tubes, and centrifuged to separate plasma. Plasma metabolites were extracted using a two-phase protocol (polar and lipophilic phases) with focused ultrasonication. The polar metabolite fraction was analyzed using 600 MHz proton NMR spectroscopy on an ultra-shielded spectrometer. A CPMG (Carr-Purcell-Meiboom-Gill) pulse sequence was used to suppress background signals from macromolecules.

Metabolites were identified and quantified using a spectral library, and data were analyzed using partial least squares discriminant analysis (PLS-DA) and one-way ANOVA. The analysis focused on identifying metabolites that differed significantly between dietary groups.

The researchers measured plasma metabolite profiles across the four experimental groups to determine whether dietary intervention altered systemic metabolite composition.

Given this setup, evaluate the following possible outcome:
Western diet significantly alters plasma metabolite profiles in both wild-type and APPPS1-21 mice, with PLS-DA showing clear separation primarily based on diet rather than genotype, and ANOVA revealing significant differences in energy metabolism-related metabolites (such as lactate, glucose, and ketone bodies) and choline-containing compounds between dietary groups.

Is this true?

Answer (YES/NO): NO